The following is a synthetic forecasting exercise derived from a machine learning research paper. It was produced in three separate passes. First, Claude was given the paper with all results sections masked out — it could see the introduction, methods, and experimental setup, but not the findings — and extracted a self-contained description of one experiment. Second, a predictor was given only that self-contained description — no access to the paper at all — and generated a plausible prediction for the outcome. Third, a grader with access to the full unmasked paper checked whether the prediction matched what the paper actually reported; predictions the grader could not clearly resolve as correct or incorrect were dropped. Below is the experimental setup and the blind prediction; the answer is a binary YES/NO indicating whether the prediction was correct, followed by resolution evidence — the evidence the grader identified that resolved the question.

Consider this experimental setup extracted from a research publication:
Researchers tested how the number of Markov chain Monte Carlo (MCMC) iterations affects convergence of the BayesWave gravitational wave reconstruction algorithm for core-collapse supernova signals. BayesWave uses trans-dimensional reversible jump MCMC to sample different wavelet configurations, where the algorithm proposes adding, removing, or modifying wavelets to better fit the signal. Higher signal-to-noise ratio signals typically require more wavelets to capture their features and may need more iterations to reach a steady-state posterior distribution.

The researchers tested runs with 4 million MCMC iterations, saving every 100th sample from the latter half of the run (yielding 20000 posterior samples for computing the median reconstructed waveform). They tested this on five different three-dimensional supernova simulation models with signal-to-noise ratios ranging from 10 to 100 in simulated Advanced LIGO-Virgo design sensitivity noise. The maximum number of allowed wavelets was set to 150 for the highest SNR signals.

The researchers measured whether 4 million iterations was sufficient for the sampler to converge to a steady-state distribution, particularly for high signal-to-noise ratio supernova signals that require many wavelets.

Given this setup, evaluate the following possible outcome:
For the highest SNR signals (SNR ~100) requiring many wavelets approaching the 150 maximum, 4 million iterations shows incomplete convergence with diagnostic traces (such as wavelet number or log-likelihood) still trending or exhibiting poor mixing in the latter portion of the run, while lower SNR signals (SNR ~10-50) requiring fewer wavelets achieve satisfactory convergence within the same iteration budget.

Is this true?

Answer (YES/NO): NO